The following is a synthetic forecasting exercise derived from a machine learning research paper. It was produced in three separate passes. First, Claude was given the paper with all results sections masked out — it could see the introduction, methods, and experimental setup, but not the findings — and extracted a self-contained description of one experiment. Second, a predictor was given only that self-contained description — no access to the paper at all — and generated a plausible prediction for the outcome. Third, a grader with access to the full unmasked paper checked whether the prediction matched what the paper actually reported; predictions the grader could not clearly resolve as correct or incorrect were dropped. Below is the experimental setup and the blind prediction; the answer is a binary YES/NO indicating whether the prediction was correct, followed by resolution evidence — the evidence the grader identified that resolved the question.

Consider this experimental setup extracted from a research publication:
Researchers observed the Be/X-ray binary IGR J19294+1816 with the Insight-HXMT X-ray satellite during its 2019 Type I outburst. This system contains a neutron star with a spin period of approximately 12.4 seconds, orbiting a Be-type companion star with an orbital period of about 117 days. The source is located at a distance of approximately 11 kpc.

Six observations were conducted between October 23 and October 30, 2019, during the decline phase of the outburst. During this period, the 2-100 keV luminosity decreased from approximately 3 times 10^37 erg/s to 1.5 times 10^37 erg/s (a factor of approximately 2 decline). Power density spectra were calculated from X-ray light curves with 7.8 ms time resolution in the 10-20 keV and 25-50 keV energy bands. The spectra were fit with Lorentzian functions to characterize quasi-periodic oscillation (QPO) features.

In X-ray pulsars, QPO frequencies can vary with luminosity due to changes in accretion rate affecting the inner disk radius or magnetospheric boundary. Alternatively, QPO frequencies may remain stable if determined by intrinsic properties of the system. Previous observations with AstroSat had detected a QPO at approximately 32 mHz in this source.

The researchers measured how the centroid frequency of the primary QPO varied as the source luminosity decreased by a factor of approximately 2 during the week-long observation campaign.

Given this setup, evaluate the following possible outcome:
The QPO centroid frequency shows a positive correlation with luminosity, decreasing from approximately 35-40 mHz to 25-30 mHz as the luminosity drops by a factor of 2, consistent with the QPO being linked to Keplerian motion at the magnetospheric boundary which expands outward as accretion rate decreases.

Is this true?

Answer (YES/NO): NO